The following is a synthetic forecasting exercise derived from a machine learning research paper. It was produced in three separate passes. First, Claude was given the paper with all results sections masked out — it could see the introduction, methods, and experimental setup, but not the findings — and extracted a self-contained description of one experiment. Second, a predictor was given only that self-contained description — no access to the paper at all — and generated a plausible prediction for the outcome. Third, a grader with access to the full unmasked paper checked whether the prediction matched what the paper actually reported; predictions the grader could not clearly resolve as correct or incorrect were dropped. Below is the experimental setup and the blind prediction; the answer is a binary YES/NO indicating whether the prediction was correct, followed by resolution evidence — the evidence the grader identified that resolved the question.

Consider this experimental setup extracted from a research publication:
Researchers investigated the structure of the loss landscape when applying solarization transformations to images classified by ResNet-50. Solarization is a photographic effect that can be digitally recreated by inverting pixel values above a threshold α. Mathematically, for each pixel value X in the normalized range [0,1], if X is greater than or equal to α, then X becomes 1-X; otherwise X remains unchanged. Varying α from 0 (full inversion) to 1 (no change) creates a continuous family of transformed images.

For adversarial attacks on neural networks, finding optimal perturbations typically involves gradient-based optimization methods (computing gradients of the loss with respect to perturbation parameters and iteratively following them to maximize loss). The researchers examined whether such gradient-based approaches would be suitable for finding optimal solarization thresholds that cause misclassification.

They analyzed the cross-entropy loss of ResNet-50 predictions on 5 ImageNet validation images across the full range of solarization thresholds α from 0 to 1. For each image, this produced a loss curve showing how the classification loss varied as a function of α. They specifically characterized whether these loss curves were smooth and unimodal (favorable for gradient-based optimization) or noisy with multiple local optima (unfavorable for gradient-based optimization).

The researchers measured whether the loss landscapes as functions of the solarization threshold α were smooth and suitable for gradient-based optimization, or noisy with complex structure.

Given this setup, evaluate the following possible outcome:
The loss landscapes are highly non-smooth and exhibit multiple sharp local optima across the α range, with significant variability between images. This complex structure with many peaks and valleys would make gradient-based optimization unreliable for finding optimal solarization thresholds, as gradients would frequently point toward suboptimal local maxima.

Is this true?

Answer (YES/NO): YES